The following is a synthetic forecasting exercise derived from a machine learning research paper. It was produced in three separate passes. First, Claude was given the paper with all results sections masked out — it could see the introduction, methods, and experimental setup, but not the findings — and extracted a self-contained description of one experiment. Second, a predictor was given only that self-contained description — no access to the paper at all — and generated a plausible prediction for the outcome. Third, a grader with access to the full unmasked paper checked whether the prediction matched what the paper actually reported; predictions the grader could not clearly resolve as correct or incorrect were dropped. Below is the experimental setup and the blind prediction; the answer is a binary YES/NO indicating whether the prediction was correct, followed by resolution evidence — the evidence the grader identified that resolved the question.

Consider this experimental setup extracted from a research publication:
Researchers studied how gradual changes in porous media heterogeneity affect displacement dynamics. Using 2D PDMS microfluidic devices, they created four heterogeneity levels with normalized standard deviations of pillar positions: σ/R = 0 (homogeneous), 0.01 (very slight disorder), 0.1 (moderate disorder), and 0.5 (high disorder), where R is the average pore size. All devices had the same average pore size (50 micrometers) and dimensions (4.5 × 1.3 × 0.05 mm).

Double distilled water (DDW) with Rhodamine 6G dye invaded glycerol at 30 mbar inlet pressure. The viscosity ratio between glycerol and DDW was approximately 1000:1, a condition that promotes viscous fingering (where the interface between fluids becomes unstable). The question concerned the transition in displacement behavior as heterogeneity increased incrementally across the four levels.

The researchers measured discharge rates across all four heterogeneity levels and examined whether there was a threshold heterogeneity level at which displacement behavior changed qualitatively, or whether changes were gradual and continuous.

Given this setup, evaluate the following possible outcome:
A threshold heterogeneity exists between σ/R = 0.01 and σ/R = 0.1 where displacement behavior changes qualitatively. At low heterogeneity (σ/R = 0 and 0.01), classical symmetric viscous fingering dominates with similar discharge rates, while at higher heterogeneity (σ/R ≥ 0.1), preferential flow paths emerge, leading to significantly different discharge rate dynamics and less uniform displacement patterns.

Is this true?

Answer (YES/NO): NO